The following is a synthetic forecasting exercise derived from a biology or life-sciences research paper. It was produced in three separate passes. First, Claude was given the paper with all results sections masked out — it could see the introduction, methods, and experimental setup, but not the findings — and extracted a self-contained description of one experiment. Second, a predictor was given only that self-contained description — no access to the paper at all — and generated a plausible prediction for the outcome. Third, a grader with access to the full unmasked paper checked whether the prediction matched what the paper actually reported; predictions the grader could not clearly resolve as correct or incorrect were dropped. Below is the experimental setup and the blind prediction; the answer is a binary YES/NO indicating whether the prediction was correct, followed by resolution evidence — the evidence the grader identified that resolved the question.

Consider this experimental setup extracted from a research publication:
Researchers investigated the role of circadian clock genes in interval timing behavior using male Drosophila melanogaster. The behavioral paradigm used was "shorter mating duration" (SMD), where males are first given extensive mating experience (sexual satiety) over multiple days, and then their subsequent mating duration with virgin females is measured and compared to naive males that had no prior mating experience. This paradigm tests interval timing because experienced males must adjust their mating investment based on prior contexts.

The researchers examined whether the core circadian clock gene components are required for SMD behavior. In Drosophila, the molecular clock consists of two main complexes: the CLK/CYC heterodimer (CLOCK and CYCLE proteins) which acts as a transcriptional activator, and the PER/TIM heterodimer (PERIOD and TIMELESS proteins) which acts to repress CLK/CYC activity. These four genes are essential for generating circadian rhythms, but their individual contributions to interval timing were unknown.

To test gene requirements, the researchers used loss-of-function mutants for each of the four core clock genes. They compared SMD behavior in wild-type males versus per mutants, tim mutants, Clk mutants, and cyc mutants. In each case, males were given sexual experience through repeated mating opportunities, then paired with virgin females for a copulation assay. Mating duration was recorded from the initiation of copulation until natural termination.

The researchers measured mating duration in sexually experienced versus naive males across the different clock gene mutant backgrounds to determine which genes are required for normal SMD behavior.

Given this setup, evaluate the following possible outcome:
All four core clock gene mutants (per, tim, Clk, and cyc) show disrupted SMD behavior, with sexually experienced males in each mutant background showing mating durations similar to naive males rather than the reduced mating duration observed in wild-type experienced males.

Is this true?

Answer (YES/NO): NO